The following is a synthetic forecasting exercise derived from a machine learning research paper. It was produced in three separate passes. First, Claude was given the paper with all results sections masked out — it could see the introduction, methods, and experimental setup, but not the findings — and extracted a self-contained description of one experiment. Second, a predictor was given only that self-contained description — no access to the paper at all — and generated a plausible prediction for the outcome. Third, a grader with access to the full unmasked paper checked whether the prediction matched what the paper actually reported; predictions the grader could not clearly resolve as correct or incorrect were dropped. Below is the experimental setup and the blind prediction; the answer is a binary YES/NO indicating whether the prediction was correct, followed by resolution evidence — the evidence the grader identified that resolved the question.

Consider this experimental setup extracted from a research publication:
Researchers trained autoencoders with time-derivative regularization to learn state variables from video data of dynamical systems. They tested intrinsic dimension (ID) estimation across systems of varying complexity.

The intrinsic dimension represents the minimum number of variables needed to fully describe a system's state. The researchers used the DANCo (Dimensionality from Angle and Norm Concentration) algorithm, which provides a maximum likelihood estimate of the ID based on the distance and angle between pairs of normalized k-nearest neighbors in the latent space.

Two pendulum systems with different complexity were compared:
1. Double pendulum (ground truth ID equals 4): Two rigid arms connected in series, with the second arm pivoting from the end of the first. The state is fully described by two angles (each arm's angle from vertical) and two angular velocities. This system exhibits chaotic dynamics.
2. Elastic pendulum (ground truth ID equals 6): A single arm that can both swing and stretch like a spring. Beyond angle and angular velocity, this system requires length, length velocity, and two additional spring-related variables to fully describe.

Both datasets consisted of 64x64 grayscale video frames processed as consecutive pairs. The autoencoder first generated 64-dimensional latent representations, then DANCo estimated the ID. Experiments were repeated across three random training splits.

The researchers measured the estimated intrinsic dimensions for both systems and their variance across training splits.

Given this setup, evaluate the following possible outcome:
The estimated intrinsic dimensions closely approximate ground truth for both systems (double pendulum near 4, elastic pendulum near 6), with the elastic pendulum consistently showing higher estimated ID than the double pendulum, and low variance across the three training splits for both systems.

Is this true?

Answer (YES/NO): YES